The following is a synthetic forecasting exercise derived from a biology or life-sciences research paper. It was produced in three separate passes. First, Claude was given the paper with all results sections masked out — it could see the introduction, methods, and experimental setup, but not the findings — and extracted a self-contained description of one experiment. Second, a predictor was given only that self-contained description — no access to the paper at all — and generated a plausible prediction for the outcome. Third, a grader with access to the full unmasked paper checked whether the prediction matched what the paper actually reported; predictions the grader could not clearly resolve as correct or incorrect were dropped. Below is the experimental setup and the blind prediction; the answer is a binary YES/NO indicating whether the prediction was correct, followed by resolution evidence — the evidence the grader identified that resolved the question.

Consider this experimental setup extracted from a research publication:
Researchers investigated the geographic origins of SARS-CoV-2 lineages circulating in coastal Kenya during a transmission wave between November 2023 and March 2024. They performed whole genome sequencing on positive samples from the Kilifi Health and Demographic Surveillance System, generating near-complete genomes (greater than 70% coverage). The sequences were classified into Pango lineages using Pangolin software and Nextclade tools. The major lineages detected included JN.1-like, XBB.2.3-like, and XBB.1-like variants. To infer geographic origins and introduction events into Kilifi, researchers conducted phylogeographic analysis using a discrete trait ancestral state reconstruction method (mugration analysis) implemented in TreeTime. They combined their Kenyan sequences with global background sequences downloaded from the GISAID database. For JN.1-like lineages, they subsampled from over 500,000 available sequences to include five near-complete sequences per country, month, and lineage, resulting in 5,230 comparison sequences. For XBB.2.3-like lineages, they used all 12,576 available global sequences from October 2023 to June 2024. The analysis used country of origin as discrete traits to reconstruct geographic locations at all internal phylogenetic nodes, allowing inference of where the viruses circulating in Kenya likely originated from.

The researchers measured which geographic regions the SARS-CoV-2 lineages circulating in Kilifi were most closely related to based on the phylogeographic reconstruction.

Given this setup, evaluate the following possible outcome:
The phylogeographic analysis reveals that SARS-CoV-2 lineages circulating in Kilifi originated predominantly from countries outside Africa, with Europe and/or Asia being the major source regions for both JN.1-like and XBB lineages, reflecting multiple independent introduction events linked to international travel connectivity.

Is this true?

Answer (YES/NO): NO